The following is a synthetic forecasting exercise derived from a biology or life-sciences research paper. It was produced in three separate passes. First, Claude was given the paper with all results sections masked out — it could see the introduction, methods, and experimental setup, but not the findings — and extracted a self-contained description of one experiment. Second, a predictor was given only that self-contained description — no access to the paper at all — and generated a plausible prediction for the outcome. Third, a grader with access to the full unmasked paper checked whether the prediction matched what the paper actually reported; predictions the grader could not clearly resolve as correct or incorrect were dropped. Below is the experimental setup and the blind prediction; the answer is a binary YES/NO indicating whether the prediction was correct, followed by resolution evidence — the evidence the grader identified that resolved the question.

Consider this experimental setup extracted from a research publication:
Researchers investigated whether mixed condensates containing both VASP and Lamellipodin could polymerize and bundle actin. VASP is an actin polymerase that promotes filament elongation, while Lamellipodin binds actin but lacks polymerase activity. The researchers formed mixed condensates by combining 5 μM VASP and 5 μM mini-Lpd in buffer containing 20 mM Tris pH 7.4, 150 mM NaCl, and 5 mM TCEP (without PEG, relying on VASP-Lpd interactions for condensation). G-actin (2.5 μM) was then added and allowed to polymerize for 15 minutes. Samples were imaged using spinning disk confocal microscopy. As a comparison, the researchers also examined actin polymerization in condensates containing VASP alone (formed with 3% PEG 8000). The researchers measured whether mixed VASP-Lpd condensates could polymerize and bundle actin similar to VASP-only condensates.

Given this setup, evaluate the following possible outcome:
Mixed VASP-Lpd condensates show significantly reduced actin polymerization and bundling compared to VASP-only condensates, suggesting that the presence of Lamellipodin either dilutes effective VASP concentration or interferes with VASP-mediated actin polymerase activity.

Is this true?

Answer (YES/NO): NO